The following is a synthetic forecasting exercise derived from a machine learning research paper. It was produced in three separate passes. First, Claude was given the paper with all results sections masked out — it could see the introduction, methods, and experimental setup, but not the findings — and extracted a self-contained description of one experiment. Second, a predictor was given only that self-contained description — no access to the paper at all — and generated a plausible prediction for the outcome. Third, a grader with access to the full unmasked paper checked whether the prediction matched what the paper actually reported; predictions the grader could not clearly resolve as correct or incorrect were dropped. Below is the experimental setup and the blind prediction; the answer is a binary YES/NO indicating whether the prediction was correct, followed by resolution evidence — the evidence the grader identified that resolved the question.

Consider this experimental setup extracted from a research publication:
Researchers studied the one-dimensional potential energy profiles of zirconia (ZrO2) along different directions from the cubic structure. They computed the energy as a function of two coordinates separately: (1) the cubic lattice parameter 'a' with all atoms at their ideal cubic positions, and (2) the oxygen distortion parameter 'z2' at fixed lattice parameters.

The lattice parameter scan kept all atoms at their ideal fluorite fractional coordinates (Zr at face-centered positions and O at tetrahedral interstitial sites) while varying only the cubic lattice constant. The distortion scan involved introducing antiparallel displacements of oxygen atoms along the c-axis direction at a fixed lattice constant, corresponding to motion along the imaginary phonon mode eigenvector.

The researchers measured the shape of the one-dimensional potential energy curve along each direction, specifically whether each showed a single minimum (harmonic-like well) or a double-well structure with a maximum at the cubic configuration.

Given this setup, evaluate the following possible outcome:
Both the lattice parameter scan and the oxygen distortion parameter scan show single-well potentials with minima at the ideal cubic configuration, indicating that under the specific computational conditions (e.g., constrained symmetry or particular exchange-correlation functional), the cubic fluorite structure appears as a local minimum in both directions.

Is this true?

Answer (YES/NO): NO